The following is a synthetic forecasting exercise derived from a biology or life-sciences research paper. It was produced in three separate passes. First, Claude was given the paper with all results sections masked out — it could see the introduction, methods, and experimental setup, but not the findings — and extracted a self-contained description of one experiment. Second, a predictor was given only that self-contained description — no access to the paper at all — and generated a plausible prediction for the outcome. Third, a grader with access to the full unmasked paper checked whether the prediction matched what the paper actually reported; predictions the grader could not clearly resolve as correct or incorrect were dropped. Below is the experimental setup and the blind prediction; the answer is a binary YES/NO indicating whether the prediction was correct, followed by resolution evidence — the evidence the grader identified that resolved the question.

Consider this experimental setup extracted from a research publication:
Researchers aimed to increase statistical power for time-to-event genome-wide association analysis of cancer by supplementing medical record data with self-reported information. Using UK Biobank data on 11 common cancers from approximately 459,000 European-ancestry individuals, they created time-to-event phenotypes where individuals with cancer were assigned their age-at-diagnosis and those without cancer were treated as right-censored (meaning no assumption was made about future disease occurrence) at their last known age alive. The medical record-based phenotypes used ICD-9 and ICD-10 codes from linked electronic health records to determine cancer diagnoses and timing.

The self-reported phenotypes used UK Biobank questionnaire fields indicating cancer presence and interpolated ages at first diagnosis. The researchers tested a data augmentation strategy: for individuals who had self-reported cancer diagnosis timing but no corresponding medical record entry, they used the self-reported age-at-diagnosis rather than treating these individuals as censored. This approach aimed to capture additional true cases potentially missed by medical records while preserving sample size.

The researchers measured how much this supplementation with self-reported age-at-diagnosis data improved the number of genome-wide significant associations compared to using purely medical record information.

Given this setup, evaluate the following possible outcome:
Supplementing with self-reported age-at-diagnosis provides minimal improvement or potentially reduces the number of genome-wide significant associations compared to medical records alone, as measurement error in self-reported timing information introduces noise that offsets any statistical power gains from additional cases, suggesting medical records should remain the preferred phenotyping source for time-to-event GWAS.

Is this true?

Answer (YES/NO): YES